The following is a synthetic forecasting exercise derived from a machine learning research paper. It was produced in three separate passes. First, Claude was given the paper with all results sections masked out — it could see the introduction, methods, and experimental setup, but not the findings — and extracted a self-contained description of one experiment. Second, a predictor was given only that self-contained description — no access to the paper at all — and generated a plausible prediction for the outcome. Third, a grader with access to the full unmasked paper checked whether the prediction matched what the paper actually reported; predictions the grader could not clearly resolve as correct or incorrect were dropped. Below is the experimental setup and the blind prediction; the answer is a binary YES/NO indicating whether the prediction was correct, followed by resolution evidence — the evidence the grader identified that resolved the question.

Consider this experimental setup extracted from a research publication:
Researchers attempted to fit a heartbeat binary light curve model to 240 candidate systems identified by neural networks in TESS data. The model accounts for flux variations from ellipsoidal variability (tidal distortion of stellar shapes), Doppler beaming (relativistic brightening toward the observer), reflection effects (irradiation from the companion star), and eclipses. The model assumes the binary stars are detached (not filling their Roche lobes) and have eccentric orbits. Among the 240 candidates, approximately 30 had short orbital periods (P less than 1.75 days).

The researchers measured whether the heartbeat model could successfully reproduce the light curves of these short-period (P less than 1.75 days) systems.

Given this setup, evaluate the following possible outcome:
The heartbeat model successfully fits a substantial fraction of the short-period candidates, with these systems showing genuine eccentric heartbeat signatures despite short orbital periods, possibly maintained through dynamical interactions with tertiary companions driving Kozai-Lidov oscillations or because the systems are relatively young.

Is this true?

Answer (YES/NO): NO